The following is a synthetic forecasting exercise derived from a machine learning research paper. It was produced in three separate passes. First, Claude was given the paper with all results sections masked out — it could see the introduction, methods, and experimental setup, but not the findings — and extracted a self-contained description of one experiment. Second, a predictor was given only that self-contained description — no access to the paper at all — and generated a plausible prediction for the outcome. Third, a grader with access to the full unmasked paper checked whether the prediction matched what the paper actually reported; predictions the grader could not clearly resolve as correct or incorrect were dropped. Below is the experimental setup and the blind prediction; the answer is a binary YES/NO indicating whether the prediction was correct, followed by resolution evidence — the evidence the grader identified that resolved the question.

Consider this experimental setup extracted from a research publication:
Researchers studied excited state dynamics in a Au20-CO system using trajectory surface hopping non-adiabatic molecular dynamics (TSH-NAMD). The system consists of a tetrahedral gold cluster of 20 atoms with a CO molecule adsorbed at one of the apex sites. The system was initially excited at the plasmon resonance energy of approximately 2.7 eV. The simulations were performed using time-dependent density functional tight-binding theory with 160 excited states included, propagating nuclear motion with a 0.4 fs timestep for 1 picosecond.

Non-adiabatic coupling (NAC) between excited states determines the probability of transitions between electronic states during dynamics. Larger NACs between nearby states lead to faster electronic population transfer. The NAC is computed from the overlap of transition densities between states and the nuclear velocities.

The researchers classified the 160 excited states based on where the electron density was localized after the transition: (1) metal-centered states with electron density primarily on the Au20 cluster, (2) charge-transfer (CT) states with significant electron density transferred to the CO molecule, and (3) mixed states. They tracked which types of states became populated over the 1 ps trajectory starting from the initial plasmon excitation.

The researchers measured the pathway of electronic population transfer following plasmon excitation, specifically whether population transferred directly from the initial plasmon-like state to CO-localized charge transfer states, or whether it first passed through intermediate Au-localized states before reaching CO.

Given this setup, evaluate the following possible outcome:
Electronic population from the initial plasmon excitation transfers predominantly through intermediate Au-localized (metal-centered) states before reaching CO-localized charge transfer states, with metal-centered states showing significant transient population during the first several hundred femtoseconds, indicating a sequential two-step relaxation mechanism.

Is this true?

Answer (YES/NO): YES